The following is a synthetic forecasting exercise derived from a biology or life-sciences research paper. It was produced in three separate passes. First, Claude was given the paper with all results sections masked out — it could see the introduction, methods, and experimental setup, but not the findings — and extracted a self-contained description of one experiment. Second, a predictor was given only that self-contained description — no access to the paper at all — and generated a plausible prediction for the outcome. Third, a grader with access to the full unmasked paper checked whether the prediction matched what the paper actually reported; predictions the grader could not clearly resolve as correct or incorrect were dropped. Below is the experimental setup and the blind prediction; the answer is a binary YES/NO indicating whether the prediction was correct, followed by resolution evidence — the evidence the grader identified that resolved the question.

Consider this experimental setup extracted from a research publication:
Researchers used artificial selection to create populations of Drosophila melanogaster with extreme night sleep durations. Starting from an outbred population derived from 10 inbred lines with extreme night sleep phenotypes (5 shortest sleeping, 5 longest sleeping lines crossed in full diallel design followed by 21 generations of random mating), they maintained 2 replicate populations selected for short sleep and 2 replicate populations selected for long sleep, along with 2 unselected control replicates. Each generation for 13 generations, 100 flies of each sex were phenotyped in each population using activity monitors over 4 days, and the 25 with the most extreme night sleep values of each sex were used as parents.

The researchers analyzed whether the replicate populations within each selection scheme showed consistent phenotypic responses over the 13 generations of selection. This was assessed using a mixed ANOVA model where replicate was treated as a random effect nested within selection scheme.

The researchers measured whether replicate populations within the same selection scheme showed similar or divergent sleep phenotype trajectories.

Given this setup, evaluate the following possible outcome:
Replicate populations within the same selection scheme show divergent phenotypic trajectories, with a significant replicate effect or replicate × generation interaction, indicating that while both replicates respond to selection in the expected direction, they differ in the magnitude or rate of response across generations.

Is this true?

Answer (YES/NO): NO